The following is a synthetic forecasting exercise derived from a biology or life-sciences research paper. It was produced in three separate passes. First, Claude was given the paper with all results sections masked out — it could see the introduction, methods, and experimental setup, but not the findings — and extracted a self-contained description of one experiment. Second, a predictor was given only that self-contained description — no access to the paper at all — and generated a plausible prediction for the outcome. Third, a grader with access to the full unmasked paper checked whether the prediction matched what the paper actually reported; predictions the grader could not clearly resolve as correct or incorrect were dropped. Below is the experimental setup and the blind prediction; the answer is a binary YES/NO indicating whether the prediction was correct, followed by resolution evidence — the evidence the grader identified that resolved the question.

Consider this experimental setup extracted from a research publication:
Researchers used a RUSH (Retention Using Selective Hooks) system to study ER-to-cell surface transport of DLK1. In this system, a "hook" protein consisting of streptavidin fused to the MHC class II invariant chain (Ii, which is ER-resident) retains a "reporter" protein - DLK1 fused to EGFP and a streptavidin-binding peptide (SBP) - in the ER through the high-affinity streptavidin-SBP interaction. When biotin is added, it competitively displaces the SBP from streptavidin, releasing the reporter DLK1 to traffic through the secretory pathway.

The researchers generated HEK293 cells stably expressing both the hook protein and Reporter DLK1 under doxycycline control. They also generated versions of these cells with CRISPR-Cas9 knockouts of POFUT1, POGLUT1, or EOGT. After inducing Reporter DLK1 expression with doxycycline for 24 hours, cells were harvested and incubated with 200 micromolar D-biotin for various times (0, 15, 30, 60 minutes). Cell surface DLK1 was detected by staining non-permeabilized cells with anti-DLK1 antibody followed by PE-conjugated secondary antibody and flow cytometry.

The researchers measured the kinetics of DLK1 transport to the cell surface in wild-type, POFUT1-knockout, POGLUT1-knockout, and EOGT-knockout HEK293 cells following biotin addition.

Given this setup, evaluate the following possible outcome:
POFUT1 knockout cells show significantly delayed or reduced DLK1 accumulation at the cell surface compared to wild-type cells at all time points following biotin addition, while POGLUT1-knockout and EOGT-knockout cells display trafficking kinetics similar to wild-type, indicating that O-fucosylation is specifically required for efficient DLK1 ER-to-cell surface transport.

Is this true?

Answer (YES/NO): NO